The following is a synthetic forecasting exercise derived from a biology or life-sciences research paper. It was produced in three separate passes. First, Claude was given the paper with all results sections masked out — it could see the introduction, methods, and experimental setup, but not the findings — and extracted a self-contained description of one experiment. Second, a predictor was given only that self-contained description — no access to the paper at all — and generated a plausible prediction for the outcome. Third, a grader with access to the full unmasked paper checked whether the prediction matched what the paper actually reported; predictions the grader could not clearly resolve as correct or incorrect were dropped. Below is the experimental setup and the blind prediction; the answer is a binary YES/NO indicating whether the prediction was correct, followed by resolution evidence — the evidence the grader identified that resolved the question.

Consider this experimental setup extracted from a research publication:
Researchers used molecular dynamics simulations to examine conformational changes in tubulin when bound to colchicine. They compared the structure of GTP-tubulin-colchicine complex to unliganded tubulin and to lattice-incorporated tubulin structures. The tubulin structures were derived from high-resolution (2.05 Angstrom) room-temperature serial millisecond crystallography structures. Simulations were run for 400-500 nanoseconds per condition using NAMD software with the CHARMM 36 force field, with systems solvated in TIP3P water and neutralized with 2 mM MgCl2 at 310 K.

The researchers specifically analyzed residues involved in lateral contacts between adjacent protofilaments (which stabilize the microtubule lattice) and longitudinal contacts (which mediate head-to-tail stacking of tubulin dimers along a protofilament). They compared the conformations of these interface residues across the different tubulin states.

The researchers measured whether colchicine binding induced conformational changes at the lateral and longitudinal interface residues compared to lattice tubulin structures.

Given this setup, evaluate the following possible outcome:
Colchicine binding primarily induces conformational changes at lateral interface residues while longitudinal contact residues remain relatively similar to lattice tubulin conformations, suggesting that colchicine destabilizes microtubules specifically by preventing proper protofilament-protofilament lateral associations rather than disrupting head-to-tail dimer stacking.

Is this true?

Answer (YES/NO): NO